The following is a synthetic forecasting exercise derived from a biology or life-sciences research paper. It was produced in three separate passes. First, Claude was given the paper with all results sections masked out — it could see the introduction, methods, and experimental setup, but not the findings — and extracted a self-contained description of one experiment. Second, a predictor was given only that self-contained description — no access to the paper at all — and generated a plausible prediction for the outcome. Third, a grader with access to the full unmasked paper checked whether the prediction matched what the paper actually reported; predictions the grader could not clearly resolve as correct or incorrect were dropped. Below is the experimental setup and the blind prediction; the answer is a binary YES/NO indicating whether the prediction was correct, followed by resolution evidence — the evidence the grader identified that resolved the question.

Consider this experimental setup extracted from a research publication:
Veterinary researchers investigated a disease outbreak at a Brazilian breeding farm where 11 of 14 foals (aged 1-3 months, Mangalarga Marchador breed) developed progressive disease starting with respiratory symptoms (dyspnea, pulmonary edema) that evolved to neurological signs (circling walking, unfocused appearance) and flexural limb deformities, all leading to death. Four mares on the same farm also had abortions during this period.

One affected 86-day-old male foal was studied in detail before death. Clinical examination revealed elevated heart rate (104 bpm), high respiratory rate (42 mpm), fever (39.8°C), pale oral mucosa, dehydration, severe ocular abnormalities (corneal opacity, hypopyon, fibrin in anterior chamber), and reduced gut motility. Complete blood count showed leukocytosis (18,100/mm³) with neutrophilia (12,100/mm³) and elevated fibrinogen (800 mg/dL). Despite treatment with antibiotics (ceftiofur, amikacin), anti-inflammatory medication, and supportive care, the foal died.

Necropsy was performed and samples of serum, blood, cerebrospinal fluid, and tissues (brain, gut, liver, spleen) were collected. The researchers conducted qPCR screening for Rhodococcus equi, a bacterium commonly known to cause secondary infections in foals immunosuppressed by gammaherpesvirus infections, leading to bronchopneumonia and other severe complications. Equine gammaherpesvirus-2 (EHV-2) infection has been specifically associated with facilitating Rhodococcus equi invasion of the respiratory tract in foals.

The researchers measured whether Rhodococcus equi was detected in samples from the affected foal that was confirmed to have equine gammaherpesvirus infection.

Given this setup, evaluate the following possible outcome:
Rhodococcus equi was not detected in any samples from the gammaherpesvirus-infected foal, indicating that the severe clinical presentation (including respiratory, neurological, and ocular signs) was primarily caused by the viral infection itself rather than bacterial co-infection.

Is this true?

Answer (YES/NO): YES